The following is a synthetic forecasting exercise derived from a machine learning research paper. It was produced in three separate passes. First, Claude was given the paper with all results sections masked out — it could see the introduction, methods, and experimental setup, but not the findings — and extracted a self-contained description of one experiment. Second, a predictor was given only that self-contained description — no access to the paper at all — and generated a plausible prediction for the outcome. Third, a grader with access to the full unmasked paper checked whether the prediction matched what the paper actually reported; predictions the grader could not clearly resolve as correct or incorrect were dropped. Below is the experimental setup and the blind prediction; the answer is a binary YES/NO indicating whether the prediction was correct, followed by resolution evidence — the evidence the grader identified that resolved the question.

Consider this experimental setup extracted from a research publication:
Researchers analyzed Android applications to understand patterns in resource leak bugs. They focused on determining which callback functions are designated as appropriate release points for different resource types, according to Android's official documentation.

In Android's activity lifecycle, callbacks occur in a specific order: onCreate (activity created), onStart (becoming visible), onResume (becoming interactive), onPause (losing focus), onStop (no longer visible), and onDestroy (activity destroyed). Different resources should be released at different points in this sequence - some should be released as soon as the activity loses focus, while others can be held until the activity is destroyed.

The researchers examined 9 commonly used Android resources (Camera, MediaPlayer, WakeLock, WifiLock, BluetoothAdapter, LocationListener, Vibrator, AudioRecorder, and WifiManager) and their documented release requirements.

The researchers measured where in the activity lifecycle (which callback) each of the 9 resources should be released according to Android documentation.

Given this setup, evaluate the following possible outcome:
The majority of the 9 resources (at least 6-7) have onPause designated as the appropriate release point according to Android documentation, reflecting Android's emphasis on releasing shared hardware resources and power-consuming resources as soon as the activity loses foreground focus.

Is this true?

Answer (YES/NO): YES